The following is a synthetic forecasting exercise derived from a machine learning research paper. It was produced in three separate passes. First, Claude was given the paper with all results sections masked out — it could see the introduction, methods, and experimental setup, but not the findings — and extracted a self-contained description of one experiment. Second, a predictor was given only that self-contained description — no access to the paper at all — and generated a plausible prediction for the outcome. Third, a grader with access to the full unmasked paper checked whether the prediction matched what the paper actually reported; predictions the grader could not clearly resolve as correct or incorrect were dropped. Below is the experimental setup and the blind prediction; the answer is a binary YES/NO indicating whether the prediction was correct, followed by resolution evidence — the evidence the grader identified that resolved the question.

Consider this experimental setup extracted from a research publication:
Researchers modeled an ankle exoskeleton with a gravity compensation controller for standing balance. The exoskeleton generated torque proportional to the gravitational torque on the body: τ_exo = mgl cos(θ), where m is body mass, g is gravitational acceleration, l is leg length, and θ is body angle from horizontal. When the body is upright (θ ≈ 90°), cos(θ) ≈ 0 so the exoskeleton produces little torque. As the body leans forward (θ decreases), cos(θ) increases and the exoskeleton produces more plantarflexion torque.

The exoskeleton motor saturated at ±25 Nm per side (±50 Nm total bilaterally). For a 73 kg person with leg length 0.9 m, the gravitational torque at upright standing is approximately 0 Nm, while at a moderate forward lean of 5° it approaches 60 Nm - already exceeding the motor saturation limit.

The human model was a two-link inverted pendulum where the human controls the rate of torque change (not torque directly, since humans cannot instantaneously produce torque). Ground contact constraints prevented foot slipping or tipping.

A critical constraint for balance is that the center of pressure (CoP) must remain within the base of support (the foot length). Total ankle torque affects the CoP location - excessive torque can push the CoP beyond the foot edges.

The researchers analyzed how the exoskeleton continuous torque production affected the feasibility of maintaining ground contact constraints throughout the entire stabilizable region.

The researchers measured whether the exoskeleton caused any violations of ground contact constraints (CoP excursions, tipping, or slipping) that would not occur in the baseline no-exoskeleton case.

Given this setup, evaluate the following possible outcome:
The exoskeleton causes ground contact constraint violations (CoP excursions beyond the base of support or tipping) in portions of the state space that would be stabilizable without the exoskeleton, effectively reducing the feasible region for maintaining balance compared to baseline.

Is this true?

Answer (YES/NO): YES